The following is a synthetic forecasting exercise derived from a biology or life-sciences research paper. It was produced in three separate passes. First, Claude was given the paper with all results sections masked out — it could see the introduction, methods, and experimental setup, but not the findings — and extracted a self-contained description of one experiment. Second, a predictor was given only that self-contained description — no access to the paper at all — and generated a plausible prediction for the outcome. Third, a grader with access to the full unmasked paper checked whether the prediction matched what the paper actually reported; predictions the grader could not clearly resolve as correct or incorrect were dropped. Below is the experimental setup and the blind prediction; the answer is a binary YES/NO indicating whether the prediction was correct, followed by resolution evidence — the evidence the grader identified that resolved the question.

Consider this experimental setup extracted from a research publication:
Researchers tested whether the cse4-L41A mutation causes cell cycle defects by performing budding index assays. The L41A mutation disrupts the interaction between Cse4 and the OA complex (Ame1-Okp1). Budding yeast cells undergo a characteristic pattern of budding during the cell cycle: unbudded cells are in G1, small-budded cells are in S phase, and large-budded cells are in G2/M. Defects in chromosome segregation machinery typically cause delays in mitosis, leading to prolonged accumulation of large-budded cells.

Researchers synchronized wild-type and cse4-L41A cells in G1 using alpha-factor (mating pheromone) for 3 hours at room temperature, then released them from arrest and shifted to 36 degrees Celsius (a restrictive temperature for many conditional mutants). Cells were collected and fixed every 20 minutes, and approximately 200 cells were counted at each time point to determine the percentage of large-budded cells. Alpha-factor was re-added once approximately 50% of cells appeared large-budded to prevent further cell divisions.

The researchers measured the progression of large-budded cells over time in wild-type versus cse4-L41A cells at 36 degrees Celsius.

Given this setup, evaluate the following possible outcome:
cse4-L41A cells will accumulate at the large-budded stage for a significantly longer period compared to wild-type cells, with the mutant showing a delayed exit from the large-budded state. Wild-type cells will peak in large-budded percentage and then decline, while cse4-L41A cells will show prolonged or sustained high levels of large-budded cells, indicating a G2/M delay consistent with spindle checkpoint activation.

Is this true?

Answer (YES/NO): YES